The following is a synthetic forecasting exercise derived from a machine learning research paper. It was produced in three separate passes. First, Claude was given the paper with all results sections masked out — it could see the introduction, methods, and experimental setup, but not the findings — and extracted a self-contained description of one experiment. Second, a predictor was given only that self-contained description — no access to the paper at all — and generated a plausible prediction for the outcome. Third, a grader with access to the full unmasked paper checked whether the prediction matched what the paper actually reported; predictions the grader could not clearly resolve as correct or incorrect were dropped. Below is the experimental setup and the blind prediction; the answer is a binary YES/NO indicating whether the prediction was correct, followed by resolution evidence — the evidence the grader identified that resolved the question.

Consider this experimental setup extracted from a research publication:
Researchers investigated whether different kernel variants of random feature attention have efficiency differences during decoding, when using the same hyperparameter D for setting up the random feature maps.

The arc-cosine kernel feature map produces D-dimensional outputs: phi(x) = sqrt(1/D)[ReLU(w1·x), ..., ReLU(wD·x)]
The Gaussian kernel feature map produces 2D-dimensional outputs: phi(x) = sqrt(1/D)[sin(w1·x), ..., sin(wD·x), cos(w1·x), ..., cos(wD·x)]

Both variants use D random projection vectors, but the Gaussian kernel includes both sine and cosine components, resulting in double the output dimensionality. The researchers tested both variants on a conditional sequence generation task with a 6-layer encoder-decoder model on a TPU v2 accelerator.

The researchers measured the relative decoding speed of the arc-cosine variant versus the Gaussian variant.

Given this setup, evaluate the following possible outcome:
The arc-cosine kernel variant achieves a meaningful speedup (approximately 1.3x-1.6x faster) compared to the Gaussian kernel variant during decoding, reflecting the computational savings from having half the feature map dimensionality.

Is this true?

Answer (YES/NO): NO